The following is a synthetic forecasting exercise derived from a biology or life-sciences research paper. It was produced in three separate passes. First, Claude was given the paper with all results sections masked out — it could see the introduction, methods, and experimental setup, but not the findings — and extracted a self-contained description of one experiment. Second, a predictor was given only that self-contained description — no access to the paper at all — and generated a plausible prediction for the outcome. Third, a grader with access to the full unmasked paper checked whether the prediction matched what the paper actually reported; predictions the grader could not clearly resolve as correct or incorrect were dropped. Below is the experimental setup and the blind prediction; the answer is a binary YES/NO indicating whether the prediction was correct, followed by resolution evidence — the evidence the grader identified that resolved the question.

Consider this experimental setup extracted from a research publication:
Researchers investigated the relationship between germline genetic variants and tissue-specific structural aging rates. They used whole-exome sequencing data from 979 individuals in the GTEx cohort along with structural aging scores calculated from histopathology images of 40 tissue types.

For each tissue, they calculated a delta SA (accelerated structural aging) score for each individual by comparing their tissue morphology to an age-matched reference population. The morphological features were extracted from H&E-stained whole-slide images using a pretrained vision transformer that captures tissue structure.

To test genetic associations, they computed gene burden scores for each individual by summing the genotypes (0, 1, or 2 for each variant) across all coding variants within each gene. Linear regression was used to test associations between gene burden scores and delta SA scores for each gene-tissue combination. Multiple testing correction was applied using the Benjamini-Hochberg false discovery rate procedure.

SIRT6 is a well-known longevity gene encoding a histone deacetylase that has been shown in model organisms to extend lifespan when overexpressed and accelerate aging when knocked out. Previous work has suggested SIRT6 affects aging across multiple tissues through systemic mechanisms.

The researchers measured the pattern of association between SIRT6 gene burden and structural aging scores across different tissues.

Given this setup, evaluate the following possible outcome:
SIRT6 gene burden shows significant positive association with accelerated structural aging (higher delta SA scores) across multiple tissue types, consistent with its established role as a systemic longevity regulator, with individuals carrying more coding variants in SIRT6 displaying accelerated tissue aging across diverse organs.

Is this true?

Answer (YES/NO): NO